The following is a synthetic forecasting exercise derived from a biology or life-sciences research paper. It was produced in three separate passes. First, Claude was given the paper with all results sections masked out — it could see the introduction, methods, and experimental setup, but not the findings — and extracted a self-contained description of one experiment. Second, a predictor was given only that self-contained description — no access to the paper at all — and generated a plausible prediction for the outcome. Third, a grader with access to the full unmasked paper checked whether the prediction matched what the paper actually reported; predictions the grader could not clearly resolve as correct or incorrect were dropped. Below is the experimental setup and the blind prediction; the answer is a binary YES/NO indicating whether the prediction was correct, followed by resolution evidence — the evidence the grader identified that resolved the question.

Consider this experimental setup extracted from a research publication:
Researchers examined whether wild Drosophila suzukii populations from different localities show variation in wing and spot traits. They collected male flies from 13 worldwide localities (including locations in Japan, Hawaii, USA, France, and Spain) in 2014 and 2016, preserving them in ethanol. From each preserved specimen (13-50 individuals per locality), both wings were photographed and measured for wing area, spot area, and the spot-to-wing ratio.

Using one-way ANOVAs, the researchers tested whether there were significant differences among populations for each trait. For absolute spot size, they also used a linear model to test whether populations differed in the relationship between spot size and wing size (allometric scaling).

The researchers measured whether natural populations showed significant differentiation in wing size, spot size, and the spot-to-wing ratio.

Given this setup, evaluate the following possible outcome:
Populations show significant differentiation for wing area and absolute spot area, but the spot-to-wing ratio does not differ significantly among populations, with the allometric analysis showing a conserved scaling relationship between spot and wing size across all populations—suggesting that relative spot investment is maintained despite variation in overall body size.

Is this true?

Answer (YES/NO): NO